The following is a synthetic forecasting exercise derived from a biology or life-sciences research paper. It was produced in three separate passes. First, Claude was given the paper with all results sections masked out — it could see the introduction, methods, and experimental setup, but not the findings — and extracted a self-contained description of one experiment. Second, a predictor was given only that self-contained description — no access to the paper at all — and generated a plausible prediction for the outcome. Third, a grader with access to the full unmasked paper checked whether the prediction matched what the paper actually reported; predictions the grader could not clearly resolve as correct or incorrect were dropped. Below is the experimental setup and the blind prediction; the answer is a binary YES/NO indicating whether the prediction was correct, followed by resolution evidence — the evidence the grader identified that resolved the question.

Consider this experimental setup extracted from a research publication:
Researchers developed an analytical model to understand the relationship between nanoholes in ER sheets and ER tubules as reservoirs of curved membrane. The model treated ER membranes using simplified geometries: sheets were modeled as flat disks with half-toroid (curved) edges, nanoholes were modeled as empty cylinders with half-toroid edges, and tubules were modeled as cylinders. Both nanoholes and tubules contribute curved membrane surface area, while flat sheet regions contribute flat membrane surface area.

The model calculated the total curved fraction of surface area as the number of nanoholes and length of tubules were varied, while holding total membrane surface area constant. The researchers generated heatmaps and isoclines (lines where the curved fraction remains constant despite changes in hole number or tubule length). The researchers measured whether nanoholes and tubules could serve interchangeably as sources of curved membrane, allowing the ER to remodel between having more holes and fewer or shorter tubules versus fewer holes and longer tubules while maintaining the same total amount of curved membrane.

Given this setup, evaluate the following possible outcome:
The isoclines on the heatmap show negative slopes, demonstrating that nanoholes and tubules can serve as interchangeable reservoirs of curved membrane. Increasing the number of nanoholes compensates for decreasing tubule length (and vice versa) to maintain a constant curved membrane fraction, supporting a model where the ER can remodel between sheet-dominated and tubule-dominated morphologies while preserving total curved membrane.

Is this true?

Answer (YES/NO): YES